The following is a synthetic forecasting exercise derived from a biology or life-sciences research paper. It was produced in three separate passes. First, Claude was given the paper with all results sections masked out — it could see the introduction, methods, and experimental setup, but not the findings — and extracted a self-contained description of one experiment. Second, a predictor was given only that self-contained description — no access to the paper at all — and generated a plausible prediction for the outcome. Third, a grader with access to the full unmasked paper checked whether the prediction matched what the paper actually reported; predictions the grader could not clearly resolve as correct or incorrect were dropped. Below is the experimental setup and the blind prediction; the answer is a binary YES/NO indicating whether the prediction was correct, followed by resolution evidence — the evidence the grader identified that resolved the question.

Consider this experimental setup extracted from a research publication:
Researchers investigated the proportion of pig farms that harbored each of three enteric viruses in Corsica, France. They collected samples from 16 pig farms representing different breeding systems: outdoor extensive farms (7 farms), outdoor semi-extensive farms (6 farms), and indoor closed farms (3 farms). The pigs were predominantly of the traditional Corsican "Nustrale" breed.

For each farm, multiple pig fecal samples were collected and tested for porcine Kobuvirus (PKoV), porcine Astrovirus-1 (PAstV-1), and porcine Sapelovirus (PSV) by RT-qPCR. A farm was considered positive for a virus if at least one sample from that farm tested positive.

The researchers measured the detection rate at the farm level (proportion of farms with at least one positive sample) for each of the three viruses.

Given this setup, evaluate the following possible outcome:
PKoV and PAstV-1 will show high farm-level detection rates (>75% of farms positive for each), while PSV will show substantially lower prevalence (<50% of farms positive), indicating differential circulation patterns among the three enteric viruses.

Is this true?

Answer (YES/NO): NO